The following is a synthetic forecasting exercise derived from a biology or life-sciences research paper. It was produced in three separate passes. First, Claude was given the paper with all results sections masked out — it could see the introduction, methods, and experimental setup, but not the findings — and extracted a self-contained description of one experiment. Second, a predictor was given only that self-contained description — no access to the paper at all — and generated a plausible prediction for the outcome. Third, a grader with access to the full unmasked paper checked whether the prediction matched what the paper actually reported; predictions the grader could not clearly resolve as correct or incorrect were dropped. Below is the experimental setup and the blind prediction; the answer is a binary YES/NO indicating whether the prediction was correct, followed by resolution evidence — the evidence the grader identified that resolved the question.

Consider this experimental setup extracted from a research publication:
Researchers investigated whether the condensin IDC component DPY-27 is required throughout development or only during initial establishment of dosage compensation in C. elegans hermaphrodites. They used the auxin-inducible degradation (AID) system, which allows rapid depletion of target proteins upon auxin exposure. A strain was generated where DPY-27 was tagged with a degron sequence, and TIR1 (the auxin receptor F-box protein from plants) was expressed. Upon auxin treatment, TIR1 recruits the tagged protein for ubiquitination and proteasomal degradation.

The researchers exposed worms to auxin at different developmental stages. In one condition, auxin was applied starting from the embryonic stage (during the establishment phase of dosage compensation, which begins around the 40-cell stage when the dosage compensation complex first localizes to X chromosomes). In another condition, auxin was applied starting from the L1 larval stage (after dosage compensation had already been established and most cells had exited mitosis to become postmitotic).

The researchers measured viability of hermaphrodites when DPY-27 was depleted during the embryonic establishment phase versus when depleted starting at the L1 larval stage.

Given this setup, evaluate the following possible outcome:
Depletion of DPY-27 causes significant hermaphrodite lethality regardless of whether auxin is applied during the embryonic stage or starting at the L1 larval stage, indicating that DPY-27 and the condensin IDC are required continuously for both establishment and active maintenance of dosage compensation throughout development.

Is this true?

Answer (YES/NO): NO